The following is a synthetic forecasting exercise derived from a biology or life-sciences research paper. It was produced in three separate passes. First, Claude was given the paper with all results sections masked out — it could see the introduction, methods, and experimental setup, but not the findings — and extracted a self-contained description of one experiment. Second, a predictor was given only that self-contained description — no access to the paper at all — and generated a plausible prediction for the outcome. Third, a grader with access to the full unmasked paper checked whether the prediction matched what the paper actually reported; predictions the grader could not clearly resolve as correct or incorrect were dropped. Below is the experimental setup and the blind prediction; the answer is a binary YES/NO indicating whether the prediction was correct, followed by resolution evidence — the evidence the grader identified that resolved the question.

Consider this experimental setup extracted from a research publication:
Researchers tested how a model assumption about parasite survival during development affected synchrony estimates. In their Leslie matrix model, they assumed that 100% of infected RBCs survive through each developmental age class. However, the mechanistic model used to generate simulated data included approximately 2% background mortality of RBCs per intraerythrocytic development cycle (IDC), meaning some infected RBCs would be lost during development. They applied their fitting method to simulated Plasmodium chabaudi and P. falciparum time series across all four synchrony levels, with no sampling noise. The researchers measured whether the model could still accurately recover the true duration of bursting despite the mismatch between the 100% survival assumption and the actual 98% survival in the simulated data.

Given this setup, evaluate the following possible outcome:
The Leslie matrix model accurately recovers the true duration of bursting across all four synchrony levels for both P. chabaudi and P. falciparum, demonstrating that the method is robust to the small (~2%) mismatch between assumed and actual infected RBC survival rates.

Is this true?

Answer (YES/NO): YES